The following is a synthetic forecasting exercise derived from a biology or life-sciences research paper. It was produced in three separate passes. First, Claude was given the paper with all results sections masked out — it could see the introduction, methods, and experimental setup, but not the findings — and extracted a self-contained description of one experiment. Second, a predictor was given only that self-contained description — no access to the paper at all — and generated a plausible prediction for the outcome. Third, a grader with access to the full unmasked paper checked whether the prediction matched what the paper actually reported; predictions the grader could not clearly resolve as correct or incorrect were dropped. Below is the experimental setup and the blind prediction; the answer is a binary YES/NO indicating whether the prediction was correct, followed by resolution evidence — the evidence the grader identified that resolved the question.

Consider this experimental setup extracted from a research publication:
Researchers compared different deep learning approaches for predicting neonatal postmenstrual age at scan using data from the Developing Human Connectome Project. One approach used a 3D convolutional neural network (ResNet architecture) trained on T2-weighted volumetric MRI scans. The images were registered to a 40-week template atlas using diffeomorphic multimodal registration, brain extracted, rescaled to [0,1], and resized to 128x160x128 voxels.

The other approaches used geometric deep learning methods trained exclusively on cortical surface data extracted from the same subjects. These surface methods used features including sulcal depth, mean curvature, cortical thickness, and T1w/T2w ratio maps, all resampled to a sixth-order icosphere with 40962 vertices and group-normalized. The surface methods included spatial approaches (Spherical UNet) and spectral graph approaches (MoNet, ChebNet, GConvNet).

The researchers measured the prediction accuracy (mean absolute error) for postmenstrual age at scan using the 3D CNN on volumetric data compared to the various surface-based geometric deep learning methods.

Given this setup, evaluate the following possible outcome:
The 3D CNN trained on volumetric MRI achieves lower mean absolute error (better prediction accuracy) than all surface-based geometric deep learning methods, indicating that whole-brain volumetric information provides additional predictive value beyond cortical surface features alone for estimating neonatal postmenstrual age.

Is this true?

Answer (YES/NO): NO